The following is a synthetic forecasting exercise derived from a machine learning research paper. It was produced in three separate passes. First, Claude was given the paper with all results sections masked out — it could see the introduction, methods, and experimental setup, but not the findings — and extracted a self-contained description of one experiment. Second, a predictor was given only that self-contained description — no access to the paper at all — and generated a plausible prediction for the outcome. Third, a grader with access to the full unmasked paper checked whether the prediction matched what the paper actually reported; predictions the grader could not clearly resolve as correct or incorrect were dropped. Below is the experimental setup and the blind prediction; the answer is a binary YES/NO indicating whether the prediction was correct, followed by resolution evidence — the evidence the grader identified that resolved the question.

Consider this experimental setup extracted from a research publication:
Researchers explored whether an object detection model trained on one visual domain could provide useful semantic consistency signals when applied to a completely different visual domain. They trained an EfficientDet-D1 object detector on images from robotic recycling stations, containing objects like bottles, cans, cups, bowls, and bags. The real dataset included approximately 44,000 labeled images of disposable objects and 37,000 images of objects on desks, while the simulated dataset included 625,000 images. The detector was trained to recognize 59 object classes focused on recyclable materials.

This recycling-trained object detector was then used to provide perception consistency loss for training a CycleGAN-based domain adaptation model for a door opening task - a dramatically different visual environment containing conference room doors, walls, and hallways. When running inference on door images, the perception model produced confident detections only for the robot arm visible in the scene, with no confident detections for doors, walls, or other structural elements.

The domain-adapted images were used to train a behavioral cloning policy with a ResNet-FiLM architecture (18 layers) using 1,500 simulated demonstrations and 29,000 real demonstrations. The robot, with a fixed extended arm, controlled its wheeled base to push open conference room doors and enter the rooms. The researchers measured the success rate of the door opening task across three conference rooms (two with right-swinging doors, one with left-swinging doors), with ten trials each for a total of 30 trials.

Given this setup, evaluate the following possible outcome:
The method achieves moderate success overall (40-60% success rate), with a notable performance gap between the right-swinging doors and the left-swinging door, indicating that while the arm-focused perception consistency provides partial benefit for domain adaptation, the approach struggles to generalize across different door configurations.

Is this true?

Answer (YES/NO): NO